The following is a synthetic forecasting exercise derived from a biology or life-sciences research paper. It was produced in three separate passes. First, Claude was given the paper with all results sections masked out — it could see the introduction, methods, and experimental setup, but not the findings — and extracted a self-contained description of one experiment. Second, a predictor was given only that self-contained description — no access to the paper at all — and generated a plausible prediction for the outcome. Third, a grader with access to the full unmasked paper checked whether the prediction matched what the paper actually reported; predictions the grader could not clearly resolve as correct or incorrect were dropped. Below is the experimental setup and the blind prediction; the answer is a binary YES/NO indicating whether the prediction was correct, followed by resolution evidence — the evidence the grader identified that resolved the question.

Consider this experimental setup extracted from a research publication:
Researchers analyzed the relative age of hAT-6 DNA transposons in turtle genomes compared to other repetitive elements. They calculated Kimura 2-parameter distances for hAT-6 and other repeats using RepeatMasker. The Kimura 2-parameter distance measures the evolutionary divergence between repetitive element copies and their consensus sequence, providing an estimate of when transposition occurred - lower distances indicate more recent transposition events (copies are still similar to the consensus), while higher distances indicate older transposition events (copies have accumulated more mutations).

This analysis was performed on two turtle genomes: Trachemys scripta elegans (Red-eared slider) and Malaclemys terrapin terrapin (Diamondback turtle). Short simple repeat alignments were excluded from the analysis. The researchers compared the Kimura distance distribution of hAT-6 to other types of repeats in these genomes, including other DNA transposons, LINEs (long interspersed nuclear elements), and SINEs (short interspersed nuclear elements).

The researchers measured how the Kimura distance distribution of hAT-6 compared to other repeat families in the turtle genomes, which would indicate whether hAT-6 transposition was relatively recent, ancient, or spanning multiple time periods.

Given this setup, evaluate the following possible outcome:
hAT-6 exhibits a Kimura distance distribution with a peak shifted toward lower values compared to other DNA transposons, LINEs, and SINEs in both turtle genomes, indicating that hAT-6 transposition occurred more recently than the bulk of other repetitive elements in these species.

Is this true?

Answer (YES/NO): YES